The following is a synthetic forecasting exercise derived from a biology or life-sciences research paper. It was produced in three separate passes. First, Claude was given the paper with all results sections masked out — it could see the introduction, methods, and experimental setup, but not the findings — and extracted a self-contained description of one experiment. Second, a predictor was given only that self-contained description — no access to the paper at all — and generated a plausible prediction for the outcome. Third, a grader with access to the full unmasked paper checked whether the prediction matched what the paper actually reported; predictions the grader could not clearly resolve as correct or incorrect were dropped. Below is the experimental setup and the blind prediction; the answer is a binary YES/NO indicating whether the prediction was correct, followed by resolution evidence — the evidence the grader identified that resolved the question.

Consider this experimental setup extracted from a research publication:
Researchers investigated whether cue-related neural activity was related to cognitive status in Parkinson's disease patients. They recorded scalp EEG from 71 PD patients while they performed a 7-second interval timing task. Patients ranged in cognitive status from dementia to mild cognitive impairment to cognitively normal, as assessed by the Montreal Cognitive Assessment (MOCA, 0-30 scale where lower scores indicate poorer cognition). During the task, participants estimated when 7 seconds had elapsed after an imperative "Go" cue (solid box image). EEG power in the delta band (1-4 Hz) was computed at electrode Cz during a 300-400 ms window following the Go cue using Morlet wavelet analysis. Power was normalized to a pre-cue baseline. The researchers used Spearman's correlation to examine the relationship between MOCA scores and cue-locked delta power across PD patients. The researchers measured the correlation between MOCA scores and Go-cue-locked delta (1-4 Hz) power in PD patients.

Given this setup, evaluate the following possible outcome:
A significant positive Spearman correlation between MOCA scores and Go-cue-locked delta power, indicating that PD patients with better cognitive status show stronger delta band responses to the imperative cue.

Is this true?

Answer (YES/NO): YES